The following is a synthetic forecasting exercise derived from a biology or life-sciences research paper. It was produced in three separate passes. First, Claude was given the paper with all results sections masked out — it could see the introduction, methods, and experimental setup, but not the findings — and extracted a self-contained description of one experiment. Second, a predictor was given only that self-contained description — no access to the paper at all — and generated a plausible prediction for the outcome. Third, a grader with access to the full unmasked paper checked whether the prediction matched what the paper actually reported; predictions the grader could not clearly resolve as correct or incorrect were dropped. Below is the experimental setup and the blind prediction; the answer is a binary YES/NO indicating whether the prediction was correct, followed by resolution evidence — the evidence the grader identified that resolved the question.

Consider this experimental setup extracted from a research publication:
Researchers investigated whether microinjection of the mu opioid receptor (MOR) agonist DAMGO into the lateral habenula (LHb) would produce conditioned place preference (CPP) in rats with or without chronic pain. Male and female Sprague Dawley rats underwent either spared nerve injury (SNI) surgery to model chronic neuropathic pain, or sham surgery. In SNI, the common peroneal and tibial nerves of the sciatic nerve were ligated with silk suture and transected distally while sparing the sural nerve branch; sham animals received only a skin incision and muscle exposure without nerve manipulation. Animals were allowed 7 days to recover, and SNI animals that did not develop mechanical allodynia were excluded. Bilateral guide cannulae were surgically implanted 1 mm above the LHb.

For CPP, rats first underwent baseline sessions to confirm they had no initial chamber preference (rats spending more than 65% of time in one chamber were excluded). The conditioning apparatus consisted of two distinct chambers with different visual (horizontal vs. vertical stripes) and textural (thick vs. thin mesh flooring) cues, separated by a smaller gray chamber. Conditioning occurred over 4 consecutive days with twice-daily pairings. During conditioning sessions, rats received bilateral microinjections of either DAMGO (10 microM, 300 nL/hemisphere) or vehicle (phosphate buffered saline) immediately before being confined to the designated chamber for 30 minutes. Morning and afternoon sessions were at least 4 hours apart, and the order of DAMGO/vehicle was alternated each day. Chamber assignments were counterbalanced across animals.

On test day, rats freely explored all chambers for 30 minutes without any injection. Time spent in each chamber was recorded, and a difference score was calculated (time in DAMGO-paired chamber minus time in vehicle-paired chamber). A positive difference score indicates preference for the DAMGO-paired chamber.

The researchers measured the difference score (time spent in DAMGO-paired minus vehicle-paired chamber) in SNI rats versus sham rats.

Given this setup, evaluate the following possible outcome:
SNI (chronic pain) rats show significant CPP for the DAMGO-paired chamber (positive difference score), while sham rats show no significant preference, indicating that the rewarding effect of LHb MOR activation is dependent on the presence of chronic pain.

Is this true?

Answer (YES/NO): YES